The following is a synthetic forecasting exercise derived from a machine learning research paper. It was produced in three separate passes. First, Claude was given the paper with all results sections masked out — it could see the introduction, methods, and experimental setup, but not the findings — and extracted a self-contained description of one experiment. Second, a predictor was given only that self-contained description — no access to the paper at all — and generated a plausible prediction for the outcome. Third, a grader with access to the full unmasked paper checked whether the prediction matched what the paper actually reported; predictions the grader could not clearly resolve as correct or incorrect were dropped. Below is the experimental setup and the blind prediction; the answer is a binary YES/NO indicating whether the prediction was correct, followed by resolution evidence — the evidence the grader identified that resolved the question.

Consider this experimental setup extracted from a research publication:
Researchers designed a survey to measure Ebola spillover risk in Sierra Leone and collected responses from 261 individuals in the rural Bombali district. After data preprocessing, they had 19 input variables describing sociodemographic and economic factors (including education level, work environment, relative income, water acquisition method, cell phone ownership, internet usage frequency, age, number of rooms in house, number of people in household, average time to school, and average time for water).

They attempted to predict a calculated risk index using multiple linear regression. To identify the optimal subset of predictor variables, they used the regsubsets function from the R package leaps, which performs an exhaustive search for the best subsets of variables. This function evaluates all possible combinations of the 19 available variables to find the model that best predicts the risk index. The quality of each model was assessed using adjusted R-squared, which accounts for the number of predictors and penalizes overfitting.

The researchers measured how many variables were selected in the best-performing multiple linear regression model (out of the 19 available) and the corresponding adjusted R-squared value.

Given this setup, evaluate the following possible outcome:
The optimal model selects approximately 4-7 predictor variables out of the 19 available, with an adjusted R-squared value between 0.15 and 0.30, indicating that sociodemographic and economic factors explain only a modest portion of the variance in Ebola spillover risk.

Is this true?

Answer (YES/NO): NO